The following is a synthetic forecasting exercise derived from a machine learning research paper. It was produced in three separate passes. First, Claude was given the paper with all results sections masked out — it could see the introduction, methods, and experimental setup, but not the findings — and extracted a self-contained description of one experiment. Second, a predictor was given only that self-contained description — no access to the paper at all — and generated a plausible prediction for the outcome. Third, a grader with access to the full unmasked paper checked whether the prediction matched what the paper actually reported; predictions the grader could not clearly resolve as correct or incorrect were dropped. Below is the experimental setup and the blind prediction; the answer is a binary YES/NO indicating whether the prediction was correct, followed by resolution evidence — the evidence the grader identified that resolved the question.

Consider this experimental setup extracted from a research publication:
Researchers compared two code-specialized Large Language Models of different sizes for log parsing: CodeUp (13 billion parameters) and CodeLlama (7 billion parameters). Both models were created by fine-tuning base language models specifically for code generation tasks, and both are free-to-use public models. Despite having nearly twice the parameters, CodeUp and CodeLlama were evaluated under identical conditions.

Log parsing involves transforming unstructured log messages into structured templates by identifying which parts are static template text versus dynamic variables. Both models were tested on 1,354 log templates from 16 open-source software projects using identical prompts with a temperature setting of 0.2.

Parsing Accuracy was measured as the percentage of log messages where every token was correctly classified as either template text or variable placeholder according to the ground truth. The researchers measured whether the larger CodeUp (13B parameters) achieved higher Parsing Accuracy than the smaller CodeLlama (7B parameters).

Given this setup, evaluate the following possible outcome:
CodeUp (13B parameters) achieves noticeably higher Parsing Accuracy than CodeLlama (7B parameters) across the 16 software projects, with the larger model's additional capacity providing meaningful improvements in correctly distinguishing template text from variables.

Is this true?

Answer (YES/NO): NO